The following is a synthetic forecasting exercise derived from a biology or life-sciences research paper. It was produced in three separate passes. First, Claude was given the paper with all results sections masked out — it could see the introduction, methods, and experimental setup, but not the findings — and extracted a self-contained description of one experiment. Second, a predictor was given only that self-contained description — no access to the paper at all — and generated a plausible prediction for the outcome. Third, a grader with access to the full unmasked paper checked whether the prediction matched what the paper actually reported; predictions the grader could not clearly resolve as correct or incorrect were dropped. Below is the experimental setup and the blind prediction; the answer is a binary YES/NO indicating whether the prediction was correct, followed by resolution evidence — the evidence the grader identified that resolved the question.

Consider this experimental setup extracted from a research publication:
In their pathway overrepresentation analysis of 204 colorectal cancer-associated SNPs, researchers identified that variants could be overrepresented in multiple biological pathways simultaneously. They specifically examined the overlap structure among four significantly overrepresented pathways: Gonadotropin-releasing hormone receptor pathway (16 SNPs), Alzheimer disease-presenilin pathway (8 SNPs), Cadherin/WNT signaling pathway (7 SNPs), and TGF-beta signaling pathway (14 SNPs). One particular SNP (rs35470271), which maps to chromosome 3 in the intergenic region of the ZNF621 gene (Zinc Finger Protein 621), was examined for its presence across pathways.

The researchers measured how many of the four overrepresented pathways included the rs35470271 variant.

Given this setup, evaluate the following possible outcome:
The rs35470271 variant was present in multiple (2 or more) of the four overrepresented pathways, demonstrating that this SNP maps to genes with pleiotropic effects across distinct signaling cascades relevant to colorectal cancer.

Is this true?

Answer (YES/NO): YES